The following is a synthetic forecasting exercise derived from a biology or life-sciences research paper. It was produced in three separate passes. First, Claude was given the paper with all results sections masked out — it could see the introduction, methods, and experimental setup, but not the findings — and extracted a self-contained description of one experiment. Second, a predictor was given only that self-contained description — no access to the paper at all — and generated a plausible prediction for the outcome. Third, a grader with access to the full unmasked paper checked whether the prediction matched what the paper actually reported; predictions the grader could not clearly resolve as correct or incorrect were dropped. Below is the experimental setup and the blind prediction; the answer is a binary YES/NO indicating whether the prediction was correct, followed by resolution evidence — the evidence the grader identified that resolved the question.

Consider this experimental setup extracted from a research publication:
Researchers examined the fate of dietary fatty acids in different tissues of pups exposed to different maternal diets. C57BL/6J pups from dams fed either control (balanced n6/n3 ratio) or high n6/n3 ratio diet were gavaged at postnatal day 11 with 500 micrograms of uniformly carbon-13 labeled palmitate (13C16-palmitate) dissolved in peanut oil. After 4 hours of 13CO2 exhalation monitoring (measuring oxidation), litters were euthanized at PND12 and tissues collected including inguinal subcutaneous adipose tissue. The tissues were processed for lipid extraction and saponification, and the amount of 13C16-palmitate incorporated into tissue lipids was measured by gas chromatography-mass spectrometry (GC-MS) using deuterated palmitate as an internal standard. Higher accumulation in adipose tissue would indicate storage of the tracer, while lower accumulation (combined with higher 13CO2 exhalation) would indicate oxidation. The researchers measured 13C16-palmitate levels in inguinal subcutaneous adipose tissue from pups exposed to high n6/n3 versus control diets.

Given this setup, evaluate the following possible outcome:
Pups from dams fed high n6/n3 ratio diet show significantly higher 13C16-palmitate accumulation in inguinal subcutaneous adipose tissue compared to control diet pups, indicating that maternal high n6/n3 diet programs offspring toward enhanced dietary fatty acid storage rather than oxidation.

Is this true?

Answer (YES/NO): NO